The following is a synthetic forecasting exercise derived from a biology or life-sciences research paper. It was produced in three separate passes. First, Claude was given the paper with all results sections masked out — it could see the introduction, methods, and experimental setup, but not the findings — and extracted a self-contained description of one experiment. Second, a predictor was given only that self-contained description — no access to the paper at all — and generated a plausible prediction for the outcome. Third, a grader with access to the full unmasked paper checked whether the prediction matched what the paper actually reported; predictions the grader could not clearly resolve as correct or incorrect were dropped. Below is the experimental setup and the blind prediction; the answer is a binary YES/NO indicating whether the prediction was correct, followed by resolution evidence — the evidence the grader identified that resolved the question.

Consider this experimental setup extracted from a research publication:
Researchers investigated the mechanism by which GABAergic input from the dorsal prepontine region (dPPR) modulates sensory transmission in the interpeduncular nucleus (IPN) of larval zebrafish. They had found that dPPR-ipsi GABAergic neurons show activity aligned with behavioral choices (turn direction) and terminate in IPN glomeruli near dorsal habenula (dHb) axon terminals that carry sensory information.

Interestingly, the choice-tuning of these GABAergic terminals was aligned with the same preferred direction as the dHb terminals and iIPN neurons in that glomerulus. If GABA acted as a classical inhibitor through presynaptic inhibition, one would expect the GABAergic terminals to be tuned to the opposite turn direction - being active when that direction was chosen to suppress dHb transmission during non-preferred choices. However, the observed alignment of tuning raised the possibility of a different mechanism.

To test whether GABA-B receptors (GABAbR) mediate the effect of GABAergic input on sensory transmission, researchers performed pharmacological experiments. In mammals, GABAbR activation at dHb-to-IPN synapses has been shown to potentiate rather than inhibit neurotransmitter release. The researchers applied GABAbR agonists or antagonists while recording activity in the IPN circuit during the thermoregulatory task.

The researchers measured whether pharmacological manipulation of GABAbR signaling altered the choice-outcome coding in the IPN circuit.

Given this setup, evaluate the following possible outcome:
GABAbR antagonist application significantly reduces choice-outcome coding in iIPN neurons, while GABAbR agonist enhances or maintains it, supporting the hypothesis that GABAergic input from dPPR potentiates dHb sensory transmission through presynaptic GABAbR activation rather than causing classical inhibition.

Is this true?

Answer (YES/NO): NO